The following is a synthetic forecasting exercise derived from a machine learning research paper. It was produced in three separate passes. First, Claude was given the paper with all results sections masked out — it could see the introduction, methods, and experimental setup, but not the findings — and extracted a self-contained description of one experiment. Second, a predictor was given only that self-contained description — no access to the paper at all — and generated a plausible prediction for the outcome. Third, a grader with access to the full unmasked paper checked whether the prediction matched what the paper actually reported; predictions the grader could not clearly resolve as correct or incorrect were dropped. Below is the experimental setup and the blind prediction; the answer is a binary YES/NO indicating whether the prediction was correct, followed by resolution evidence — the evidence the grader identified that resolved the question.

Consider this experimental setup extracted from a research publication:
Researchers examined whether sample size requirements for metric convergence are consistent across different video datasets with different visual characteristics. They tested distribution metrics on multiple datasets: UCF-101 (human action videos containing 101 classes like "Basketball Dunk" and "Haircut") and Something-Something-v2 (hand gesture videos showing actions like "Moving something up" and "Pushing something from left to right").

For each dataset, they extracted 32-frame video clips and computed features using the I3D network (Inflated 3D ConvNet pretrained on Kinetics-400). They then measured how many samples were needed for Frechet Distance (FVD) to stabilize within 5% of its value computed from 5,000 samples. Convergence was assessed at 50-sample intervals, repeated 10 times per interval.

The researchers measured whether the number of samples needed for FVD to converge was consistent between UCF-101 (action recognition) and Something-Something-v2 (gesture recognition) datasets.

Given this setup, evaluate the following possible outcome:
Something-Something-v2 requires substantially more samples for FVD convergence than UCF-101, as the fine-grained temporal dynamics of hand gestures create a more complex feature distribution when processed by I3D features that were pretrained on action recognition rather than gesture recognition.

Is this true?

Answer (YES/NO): NO